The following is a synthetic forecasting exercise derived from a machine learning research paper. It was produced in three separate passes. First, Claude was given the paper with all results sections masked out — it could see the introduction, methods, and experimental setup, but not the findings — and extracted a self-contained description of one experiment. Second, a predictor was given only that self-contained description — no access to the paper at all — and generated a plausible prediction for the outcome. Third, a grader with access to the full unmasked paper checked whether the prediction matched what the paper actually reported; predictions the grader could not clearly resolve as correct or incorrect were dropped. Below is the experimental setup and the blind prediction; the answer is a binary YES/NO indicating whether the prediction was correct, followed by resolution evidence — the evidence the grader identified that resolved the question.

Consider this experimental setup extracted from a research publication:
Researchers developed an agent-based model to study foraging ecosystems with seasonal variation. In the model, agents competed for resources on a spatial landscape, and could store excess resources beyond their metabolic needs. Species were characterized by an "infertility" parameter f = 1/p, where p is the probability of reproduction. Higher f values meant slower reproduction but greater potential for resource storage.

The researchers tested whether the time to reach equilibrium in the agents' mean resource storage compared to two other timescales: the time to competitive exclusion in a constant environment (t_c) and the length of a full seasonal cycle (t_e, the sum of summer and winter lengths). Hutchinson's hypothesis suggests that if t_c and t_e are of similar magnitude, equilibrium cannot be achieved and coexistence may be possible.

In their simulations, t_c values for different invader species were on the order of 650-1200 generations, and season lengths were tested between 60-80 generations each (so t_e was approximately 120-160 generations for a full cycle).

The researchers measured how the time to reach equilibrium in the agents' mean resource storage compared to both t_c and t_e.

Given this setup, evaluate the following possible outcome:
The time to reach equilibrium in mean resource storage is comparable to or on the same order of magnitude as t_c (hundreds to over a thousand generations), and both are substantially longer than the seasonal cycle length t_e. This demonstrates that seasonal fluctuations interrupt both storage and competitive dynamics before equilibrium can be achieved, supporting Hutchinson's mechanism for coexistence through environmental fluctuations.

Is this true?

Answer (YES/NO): NO